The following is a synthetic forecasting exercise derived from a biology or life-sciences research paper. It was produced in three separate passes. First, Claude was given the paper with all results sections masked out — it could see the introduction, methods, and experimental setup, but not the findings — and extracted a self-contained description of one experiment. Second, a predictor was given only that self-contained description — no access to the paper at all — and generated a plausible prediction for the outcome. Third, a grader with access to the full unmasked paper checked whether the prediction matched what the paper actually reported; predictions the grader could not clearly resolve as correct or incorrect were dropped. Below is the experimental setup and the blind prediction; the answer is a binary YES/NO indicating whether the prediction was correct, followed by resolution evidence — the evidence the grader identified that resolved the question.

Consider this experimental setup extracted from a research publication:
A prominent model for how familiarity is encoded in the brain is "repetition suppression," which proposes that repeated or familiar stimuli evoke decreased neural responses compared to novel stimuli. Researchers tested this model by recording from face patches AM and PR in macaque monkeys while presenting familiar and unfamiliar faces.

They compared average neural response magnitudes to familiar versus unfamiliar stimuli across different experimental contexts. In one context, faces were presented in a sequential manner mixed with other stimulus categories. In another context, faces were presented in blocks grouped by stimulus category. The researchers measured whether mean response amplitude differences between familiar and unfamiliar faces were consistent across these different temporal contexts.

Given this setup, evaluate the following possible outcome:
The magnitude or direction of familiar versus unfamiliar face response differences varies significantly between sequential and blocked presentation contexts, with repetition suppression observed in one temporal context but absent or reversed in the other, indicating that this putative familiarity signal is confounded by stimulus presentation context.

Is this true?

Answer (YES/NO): YES